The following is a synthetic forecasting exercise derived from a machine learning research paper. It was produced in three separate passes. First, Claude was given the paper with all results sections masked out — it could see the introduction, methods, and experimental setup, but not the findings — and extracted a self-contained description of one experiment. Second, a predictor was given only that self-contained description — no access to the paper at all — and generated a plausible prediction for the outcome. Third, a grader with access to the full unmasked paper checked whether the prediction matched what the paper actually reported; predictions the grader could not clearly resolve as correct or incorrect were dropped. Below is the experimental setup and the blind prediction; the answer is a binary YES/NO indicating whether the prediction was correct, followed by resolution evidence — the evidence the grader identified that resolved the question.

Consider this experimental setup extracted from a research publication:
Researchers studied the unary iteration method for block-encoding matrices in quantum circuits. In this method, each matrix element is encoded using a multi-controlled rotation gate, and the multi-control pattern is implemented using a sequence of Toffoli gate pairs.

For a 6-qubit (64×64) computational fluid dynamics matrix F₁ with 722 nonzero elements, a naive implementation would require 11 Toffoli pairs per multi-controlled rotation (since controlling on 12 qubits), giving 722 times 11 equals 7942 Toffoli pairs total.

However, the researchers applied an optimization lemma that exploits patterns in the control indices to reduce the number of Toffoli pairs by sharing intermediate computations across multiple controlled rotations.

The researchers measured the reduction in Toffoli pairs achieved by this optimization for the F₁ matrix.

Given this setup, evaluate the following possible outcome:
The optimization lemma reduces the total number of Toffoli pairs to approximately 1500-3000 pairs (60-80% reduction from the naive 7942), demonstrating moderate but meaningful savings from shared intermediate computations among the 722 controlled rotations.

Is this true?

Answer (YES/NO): NO